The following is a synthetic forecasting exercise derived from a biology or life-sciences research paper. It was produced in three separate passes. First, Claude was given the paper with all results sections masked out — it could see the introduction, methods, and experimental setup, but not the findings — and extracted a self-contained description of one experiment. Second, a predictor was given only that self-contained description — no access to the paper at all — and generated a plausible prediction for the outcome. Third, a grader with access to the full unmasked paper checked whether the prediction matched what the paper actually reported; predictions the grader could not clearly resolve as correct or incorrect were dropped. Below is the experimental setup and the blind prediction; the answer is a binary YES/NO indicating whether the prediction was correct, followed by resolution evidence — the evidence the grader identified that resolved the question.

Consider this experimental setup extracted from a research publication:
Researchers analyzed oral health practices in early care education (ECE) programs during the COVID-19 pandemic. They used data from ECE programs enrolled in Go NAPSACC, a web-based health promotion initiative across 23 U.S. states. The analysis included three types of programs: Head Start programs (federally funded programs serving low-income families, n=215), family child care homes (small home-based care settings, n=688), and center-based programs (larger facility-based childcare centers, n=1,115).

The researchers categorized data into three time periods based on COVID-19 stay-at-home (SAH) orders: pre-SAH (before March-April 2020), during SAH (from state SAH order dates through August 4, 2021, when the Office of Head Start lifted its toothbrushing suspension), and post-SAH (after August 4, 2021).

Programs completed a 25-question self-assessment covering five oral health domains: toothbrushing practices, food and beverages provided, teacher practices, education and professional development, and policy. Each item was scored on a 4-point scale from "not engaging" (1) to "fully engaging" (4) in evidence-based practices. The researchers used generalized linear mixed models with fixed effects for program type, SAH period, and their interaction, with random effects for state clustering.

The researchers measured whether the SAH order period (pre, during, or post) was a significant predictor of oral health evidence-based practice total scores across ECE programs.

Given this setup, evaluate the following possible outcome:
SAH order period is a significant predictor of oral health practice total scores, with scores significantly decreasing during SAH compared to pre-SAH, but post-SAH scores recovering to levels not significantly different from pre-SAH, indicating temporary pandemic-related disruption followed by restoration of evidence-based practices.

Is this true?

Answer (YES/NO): NO